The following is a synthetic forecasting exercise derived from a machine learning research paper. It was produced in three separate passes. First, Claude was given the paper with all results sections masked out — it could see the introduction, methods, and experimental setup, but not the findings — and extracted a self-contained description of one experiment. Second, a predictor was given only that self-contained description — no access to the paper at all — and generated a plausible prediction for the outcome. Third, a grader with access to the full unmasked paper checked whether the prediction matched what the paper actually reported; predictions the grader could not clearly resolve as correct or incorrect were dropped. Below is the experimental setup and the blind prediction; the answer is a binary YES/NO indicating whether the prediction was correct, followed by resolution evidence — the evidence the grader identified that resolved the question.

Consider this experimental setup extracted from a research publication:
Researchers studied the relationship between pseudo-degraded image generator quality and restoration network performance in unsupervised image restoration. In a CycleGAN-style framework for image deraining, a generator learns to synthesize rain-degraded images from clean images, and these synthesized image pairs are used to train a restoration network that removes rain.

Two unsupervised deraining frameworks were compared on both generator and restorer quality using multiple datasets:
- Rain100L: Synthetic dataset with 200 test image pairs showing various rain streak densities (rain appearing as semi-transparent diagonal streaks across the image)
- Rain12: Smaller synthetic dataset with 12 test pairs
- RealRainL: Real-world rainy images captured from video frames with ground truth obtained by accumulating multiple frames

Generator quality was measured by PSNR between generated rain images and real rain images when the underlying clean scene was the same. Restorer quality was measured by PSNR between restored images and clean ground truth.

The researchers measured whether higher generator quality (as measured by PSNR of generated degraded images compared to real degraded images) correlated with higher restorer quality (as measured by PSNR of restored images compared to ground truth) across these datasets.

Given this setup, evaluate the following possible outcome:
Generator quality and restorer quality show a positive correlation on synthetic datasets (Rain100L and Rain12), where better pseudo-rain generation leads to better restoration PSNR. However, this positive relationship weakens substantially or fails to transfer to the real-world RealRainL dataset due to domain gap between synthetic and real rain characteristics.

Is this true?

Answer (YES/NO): NO